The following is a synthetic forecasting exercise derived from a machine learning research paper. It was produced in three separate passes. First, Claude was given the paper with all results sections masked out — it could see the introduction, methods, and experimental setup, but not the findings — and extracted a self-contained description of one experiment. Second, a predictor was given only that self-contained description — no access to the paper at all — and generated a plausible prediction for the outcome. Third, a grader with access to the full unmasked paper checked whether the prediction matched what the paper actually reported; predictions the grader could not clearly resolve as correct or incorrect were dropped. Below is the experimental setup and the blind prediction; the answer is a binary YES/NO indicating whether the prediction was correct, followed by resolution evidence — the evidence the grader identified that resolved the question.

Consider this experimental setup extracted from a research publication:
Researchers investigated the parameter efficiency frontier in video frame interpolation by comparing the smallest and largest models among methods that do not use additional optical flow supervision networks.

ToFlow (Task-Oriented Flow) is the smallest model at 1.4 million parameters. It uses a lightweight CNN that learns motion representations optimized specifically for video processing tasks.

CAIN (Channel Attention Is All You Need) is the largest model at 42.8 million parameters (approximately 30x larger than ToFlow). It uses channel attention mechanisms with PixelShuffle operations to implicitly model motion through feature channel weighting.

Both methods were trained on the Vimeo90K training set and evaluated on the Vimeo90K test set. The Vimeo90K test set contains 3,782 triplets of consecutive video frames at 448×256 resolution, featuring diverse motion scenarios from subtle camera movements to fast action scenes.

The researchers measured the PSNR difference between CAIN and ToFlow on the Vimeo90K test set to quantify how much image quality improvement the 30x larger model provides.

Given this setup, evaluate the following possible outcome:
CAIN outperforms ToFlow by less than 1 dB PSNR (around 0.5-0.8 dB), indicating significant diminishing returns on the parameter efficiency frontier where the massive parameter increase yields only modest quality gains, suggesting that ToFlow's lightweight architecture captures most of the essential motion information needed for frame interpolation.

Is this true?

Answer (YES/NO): NO